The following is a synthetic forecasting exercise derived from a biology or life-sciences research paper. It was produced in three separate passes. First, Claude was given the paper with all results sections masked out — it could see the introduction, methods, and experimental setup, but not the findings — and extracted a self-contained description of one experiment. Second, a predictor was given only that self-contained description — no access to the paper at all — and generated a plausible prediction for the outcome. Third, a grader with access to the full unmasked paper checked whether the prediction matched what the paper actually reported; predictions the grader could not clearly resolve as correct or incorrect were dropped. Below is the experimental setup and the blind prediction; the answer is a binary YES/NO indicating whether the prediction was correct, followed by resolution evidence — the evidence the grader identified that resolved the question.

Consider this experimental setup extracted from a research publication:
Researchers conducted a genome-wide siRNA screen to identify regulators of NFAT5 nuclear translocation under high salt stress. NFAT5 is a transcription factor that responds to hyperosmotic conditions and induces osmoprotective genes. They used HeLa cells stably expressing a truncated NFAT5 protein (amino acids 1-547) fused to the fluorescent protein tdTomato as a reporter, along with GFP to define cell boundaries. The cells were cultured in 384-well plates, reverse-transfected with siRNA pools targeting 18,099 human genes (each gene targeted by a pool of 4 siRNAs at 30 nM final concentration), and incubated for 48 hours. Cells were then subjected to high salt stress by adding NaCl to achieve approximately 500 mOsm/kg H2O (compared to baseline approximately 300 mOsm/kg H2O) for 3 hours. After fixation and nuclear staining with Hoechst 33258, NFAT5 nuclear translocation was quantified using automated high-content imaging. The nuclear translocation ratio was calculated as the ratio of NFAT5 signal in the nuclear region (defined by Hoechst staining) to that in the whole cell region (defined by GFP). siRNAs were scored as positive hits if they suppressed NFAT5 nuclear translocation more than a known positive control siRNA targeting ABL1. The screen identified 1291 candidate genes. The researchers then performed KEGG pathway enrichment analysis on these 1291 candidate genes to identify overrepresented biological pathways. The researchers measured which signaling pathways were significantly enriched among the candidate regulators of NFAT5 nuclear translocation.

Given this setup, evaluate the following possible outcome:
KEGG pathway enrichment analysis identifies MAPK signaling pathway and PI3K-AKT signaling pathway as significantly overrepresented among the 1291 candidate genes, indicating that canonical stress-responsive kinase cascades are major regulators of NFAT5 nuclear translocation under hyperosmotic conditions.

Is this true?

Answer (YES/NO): NO